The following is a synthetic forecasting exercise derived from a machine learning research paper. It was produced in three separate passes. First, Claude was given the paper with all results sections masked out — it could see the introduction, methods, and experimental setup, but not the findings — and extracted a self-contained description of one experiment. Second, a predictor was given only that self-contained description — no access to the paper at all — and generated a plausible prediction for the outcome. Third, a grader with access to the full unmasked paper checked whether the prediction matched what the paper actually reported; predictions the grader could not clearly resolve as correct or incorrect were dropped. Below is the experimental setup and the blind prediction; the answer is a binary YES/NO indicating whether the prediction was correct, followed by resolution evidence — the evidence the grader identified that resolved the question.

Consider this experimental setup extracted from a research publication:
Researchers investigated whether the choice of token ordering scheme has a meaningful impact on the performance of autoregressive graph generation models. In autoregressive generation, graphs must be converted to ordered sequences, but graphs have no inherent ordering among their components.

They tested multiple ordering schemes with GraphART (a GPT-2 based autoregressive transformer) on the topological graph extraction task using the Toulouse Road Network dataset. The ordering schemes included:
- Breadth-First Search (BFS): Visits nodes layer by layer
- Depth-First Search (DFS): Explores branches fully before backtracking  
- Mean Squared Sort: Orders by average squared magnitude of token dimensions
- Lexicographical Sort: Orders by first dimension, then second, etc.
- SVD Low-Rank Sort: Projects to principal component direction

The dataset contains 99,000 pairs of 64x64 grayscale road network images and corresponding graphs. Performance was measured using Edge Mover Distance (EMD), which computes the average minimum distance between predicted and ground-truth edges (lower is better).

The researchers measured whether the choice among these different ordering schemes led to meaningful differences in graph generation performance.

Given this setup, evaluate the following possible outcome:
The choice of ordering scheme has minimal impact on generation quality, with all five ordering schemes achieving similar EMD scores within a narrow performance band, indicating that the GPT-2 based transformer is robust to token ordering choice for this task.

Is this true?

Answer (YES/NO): NO